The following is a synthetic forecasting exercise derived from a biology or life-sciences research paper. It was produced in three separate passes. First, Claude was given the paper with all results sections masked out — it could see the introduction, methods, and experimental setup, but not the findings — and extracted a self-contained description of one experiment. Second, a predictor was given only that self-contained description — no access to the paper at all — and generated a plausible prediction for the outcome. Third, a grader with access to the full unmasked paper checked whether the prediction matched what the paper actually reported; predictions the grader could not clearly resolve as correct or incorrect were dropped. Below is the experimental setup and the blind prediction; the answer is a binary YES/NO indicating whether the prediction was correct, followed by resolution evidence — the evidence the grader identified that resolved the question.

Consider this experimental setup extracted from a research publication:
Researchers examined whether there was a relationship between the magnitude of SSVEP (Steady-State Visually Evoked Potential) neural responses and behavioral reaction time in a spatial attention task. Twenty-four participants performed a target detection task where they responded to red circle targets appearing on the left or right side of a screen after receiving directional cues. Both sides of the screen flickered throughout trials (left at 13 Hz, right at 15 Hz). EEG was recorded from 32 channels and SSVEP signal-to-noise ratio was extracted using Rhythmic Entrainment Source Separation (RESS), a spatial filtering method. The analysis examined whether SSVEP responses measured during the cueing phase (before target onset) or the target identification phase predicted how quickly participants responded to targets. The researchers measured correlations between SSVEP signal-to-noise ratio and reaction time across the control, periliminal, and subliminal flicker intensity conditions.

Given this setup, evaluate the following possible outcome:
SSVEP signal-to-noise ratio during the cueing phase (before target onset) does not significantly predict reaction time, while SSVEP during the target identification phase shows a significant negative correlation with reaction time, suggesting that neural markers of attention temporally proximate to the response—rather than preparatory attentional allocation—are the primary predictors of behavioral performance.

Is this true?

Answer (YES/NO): NO